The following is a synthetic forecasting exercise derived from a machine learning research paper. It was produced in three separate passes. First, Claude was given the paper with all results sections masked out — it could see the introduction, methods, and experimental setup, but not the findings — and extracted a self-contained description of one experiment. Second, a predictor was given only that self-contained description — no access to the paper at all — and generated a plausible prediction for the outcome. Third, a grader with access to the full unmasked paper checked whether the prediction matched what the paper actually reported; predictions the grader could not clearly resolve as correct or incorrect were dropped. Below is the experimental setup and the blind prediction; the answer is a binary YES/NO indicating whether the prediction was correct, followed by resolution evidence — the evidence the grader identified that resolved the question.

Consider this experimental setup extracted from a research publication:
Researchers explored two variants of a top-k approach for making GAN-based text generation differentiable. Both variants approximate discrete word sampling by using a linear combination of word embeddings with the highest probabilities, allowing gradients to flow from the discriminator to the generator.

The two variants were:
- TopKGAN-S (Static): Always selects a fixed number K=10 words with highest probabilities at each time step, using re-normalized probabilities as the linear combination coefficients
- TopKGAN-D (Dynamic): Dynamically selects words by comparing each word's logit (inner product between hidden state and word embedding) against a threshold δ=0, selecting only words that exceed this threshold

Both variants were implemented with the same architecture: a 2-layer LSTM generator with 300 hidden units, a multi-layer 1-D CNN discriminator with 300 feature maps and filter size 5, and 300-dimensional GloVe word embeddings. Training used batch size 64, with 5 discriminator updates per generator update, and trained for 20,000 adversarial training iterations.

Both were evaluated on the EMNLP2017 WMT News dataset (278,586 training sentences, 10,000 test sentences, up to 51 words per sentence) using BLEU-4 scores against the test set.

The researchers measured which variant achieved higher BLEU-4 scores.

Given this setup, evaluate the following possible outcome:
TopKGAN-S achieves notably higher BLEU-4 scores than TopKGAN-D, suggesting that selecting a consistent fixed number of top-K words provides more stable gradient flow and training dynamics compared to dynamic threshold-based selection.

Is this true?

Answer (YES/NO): NO